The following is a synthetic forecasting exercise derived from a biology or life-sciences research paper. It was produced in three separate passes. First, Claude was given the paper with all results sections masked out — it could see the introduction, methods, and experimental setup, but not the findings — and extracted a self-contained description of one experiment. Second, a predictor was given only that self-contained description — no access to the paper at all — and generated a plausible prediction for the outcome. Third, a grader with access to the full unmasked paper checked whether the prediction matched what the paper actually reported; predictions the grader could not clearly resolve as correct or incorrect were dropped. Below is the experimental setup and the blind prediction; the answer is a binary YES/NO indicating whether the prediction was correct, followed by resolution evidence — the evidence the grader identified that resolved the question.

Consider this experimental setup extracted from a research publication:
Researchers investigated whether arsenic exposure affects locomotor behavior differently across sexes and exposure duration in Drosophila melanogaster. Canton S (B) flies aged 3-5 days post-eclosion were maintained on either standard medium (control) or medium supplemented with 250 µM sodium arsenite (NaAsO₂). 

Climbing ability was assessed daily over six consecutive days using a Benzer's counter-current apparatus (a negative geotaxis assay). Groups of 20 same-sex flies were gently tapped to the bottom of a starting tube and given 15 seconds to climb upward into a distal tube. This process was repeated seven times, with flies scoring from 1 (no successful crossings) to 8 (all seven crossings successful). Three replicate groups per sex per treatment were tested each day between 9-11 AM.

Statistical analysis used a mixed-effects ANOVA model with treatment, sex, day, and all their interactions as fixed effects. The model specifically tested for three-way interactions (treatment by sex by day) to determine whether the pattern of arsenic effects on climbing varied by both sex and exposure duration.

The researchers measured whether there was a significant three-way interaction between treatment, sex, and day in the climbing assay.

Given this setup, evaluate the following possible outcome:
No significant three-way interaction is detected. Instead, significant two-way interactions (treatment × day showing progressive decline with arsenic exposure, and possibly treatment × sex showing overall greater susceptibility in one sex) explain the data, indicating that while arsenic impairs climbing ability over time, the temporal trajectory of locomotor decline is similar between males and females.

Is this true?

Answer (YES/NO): NO